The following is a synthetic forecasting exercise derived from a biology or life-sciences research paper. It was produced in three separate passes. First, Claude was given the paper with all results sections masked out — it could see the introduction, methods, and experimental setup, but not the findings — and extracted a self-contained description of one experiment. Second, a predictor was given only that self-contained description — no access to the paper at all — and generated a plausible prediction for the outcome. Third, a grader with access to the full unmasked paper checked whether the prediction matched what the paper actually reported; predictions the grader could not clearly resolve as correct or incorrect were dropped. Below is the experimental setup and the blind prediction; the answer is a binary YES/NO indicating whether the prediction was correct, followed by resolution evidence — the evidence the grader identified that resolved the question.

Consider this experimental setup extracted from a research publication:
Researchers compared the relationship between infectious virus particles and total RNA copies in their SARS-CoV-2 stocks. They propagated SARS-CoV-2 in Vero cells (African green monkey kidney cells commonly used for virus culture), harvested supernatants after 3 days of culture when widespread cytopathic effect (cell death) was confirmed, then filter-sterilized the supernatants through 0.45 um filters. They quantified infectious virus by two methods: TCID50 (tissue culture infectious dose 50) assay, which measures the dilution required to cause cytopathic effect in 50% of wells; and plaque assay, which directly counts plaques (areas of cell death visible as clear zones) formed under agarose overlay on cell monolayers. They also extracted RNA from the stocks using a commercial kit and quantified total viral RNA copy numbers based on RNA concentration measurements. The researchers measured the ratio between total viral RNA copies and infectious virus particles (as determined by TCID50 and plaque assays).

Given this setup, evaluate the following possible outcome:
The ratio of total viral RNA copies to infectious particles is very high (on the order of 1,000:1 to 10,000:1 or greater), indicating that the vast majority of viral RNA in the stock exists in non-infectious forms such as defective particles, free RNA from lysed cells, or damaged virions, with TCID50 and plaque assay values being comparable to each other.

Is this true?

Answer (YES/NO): YES